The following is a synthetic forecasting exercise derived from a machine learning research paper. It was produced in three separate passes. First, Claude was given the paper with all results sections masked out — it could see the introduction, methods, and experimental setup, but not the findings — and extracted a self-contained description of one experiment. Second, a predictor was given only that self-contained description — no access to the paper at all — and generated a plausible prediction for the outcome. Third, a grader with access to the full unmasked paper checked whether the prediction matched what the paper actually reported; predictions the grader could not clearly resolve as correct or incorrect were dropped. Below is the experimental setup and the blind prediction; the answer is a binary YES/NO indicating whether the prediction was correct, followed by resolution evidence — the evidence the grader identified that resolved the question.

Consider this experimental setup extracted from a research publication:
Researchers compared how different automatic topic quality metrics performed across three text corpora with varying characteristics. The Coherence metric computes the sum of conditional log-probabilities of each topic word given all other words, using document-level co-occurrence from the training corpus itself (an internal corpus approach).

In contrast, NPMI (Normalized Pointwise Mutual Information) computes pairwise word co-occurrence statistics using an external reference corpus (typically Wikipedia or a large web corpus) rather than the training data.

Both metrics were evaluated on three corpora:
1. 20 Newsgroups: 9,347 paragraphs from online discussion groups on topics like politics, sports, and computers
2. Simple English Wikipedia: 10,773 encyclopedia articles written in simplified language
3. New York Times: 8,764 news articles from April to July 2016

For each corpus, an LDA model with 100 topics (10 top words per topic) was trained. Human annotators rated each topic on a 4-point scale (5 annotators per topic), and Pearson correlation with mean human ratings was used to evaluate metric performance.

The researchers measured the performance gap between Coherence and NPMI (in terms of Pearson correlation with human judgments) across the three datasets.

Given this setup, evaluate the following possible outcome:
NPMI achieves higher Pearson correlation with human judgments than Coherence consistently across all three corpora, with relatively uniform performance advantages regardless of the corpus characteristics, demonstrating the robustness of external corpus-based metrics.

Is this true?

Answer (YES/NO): NO